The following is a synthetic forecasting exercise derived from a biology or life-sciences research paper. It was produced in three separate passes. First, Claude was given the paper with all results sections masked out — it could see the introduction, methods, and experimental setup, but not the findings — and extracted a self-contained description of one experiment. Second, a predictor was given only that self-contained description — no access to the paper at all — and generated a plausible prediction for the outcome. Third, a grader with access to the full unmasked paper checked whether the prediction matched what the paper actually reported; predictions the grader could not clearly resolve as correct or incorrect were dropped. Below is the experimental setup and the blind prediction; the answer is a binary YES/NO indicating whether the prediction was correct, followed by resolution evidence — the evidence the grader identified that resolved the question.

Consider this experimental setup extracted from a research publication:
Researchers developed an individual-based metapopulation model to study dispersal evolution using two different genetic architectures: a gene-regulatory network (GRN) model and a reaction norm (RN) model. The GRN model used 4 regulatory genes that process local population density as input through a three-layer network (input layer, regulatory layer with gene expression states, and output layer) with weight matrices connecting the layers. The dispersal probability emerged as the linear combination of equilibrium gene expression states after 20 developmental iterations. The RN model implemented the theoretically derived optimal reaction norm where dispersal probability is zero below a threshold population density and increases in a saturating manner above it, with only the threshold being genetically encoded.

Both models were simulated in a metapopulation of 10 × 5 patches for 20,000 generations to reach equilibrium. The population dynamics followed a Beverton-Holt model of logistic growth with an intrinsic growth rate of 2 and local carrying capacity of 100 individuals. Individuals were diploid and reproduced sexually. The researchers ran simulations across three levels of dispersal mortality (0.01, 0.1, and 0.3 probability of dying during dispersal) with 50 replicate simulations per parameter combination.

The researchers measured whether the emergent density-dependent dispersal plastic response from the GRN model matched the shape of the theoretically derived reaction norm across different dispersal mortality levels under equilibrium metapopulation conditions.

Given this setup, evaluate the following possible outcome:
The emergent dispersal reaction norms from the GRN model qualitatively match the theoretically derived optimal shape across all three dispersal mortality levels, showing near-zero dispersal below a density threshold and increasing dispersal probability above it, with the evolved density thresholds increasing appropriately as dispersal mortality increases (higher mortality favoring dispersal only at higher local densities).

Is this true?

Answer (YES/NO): NO